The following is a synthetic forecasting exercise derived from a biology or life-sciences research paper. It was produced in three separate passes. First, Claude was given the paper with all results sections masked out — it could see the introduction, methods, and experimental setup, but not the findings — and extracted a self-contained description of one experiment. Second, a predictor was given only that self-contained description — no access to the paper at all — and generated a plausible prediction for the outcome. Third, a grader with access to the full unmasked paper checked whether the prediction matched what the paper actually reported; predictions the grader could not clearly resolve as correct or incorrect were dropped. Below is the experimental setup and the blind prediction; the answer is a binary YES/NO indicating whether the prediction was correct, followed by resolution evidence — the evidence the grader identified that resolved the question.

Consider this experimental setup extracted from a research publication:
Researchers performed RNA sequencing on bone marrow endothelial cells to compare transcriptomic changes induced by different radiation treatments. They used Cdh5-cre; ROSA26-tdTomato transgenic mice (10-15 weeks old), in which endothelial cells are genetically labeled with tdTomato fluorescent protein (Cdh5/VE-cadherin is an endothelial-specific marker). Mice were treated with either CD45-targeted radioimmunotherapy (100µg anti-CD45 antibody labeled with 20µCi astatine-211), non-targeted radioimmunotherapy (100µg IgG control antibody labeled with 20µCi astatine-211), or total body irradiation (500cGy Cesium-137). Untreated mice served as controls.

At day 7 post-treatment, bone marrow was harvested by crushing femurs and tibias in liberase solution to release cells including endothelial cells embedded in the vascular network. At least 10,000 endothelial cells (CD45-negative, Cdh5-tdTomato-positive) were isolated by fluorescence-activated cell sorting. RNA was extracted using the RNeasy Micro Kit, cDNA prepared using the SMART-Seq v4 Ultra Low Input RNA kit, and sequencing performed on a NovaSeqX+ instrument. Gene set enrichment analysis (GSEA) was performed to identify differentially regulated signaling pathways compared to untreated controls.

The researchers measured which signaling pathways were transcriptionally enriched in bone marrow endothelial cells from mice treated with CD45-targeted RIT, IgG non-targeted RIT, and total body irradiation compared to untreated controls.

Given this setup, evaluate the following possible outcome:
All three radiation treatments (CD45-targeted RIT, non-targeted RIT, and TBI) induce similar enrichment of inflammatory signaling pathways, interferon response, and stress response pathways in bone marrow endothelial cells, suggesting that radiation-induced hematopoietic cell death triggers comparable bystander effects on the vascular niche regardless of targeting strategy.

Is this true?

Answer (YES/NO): NO